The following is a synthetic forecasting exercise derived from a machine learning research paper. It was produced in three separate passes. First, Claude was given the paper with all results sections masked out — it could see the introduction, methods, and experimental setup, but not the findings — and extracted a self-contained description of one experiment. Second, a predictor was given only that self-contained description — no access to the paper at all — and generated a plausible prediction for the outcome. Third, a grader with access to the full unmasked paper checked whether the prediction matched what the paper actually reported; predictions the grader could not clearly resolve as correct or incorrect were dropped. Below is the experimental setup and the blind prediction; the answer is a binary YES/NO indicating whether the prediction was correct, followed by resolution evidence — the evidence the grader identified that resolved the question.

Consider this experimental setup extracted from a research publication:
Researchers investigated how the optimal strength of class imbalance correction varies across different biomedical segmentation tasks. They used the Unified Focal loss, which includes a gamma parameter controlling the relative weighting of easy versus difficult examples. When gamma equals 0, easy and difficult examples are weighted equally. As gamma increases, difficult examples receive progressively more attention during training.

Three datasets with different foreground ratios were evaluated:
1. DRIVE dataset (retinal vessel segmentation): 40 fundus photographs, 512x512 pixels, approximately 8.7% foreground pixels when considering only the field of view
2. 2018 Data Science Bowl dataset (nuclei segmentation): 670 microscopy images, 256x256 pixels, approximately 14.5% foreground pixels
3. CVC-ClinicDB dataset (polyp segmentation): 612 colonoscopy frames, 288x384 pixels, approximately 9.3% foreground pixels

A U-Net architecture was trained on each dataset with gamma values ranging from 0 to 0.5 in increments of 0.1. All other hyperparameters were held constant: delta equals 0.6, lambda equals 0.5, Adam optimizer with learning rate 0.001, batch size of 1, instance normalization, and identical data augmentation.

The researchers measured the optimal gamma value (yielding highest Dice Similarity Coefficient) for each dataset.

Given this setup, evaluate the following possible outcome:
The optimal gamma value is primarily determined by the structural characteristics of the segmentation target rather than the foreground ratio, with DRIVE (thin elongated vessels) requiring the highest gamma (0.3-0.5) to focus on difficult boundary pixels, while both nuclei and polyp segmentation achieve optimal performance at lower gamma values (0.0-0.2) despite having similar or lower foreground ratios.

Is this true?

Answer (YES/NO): NO